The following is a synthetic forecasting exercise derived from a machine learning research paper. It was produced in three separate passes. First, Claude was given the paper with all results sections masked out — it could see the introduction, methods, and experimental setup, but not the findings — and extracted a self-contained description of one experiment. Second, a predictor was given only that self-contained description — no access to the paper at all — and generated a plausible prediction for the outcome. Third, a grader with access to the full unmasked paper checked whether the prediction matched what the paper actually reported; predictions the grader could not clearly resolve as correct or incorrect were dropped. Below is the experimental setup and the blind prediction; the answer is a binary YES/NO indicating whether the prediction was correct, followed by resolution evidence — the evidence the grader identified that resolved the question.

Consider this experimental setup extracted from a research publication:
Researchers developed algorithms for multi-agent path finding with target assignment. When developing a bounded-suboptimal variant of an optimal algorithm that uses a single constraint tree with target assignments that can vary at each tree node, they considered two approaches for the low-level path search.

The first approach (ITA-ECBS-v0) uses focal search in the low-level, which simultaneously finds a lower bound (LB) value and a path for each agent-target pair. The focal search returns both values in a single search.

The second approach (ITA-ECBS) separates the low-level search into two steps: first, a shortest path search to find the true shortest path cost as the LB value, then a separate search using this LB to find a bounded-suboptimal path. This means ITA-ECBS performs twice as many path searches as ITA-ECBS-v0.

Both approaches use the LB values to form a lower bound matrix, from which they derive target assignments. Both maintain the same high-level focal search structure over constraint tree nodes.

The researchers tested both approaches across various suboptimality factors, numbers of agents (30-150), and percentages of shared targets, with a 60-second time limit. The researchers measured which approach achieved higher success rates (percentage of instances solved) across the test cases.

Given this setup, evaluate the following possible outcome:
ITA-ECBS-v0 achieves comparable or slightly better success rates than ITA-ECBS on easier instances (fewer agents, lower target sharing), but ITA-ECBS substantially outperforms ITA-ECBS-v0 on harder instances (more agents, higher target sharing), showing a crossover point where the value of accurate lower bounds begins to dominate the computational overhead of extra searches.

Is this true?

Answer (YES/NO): NO